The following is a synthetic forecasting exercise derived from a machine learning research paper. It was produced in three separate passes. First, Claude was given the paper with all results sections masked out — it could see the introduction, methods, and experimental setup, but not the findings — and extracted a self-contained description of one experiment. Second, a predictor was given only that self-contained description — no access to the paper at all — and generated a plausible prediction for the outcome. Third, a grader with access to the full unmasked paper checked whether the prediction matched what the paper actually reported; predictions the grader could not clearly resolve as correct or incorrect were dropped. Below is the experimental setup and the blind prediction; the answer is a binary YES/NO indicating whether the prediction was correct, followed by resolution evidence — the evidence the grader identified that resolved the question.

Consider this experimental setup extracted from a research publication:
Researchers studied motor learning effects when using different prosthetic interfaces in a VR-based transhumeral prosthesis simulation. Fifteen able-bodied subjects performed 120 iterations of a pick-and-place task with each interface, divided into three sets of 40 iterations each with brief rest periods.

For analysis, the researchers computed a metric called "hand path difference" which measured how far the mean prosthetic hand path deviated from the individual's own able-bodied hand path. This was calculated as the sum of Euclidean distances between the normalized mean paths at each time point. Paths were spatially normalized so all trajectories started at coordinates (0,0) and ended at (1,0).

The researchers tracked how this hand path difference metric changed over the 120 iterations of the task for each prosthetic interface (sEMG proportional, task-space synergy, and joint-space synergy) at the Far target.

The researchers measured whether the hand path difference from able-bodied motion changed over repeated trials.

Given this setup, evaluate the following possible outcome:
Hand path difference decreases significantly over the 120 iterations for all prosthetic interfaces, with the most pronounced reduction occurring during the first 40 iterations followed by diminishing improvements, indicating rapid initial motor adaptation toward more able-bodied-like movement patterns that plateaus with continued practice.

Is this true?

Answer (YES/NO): NO